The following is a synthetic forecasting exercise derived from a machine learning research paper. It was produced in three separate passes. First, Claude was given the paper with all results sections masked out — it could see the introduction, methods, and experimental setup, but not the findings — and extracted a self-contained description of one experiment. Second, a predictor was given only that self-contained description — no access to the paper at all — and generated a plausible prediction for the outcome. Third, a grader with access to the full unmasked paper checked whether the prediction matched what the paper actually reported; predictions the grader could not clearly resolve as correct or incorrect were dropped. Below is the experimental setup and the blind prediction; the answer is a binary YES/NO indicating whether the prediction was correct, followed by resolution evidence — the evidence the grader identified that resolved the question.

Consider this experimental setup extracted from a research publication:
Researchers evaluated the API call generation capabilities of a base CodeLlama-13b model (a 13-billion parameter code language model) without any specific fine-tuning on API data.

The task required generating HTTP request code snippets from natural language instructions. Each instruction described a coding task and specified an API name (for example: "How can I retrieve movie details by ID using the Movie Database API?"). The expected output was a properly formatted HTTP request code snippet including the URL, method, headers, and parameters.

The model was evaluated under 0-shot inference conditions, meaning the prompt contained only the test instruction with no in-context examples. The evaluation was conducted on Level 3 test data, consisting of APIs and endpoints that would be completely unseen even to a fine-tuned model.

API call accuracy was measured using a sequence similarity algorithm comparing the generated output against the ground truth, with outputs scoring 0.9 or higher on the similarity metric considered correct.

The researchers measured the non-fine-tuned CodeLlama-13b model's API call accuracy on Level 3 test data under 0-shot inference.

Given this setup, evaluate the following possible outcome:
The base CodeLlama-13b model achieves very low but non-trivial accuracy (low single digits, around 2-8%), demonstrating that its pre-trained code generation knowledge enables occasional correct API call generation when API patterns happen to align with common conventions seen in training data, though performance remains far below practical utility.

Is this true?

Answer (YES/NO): NO